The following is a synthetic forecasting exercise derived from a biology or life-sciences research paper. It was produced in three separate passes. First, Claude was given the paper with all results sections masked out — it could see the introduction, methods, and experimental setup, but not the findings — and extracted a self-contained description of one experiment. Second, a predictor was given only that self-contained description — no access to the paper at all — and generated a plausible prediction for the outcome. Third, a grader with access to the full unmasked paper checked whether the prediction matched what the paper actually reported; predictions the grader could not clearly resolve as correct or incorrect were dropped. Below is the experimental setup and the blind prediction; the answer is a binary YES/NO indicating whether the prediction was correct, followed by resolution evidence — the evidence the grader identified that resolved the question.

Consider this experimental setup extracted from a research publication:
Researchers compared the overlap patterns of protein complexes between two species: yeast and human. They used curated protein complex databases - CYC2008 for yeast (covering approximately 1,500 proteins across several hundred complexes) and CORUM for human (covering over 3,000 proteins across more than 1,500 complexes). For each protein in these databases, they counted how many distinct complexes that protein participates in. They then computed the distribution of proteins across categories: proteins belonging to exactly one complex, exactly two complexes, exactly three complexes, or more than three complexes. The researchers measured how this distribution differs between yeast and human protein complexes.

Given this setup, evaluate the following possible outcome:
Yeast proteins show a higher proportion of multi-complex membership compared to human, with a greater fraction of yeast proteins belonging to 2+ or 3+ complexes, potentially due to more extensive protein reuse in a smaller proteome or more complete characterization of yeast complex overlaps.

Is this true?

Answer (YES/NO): NO